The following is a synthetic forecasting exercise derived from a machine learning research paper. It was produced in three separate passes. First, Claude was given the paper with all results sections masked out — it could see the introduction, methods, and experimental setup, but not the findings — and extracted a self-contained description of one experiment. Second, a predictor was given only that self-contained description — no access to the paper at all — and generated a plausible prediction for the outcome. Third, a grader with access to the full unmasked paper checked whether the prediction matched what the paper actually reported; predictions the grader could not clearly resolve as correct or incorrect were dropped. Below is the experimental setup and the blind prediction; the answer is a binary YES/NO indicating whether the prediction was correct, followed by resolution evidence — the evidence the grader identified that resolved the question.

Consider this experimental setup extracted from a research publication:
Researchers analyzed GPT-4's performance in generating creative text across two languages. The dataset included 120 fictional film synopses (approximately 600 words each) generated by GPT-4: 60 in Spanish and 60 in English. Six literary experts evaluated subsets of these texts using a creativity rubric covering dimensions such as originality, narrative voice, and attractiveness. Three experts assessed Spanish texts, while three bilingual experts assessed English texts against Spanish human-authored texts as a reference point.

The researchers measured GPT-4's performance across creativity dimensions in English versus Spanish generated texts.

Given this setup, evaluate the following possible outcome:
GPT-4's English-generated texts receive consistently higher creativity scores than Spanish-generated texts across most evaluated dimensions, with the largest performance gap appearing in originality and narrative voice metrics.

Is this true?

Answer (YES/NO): NO